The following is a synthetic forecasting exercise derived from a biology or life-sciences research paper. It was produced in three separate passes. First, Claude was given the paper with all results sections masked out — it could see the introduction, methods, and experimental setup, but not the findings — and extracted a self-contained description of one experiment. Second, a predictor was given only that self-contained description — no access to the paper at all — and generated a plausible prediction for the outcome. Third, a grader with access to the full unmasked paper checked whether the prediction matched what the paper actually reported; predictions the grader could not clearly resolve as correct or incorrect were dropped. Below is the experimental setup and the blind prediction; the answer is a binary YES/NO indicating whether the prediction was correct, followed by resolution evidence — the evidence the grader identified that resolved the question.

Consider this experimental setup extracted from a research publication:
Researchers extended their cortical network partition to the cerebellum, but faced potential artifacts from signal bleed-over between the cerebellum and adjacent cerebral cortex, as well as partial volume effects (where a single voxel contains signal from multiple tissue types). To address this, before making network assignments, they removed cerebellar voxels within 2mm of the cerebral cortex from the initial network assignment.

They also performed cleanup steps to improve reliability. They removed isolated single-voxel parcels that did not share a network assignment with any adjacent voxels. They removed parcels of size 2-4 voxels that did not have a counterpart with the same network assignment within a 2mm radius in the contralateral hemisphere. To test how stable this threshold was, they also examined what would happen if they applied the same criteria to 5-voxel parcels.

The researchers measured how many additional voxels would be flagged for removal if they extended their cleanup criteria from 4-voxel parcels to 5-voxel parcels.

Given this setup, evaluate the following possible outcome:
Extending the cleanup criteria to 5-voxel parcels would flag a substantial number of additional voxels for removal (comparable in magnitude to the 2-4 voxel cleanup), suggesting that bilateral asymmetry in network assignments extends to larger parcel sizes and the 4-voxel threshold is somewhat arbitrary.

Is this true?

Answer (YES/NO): NO